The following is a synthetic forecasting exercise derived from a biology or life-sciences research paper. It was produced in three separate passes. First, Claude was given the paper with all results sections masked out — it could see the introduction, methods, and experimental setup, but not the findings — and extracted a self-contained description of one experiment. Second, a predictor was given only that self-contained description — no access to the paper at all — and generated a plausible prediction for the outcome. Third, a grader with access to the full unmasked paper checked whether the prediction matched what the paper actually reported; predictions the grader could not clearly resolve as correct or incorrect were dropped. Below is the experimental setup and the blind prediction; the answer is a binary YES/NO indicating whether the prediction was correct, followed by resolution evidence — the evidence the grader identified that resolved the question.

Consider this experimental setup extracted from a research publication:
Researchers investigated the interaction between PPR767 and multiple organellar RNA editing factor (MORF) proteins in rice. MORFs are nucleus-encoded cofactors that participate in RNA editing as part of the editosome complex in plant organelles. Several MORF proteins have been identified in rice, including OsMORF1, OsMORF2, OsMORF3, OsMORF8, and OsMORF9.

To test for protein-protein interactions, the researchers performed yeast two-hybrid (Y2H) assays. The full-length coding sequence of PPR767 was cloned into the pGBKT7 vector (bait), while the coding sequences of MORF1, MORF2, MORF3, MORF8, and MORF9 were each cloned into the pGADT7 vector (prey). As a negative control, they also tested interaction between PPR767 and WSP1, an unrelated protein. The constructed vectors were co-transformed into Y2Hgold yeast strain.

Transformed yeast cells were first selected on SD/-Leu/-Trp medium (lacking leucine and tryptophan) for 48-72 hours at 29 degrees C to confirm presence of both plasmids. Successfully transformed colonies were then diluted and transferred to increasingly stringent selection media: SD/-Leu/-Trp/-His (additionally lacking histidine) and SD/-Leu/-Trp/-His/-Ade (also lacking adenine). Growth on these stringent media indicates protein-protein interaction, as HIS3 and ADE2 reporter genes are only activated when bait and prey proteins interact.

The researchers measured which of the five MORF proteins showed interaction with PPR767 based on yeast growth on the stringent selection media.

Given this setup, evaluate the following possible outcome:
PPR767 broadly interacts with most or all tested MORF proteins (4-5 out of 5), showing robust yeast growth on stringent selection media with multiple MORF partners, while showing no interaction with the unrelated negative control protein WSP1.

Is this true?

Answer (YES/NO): NO